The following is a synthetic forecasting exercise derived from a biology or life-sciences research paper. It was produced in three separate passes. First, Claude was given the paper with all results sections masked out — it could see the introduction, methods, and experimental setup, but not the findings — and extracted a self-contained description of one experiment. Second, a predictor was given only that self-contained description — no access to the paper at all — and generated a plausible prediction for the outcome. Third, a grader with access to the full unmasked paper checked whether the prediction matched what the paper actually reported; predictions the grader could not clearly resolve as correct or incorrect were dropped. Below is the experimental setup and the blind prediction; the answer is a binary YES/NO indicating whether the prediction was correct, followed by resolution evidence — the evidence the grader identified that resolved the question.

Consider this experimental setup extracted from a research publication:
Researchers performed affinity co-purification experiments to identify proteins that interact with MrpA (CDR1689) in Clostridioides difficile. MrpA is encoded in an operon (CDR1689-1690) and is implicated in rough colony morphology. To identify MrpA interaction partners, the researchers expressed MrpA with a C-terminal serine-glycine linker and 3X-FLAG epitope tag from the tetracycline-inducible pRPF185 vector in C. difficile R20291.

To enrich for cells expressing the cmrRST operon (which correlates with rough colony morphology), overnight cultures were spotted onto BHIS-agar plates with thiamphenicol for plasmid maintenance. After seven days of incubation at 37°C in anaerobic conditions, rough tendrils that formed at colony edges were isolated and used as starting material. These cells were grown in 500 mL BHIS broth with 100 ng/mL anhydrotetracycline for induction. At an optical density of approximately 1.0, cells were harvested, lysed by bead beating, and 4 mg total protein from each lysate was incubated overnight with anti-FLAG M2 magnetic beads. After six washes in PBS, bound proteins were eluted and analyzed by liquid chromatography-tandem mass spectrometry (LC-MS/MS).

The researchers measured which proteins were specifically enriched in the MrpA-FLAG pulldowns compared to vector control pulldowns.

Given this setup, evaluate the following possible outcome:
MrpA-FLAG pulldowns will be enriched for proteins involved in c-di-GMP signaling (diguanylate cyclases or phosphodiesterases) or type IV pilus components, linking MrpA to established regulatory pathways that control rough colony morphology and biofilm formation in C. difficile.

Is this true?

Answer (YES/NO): NO